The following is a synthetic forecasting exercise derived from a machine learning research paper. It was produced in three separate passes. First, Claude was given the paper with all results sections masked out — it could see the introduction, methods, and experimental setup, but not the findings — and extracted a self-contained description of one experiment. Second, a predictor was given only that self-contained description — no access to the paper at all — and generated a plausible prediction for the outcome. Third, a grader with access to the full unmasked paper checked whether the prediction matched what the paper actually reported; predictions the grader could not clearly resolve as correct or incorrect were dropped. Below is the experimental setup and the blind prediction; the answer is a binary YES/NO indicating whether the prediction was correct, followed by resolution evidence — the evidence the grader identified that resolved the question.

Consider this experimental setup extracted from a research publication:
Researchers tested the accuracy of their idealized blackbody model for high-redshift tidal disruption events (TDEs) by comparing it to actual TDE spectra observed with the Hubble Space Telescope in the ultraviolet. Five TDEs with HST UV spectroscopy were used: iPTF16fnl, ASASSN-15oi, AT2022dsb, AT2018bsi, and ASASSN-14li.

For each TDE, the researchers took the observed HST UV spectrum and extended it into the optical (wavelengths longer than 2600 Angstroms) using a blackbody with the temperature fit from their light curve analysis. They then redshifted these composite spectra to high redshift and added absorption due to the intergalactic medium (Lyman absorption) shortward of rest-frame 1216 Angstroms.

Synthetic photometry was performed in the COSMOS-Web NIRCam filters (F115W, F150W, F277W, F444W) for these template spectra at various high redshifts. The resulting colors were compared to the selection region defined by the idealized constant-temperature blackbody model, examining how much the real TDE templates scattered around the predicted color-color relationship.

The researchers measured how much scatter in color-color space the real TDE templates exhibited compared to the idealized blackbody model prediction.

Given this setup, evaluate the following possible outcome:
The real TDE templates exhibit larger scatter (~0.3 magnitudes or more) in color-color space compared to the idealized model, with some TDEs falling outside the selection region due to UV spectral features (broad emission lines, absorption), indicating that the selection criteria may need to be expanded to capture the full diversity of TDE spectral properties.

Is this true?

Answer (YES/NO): NO